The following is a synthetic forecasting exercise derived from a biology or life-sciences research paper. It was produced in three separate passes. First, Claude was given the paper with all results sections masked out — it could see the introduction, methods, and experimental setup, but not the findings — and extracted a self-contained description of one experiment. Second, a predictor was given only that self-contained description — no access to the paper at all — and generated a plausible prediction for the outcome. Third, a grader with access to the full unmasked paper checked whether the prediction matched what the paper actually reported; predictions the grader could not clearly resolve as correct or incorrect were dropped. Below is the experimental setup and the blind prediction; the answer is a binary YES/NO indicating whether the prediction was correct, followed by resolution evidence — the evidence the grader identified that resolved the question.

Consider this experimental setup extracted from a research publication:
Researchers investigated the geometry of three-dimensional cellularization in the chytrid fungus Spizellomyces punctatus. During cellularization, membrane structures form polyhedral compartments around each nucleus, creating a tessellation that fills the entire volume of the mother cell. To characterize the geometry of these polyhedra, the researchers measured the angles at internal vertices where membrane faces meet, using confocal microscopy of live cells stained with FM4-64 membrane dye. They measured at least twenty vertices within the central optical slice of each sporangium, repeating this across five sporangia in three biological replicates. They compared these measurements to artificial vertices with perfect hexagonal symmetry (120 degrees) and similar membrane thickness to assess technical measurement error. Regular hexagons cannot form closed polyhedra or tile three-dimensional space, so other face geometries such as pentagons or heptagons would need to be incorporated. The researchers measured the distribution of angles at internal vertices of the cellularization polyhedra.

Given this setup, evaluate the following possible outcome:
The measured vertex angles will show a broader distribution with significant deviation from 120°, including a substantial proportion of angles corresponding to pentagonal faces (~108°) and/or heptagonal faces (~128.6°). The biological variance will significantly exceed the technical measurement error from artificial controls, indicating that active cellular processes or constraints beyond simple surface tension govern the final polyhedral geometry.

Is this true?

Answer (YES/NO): NO